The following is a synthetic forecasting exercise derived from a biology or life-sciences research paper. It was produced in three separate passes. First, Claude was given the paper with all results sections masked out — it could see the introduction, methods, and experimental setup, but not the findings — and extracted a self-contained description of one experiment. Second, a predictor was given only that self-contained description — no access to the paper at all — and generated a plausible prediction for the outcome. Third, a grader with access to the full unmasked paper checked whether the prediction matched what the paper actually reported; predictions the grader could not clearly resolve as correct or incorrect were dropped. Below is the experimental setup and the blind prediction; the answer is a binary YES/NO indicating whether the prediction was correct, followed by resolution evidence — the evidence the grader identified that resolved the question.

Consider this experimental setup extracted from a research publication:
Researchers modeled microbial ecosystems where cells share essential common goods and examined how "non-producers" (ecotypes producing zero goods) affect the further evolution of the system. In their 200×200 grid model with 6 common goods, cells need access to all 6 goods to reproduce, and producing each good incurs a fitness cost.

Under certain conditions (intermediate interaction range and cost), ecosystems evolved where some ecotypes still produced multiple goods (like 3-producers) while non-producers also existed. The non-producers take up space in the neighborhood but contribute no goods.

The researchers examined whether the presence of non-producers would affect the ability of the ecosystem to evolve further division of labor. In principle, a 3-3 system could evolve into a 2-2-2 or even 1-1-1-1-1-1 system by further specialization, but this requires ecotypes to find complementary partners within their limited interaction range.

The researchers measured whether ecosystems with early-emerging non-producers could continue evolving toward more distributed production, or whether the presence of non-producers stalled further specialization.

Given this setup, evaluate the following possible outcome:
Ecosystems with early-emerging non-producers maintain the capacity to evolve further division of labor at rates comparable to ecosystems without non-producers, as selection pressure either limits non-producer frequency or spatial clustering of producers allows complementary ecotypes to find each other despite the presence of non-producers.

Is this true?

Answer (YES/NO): NO